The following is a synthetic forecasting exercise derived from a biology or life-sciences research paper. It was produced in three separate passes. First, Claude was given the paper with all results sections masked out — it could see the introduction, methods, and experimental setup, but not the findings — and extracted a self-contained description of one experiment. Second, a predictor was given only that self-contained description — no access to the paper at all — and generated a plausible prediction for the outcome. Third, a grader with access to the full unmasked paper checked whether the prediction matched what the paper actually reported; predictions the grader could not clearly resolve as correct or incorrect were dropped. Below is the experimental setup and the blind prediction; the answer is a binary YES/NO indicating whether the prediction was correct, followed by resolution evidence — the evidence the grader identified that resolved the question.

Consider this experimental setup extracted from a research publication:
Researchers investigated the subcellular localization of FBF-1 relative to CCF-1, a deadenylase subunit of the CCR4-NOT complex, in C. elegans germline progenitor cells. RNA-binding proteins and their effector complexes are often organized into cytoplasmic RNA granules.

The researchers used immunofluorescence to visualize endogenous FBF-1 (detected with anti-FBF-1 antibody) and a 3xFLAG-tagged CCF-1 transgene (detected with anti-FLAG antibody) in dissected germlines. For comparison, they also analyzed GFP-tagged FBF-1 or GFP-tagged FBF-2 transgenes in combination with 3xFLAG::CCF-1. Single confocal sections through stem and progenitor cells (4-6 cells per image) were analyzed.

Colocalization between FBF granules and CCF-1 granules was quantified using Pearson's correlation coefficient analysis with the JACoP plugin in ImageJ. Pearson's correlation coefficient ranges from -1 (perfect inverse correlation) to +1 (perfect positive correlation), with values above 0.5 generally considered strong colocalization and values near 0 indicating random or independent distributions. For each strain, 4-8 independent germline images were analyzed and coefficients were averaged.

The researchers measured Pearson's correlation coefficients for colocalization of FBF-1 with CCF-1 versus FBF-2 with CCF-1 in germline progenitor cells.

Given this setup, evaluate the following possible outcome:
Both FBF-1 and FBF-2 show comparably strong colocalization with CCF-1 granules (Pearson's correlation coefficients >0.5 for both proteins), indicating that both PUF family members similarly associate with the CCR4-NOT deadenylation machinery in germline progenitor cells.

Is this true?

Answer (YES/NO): NO